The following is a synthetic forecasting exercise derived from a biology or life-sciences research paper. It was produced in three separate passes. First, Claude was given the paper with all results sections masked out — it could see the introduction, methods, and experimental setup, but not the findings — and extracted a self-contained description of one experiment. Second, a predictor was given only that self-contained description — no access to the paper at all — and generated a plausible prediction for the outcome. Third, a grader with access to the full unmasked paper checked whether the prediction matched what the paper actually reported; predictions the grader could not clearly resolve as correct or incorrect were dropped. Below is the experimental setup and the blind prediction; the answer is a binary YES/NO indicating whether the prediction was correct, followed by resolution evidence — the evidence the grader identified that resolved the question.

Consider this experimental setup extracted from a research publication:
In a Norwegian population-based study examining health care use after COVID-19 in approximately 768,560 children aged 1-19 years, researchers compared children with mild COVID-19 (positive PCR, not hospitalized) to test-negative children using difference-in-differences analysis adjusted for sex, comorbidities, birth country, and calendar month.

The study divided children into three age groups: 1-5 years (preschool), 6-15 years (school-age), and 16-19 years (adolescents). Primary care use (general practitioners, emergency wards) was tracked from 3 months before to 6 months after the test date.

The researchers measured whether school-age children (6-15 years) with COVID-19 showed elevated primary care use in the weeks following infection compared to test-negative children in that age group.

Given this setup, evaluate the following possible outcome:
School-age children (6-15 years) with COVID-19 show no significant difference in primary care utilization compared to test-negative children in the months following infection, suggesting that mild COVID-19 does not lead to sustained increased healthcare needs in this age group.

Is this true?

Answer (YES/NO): NO